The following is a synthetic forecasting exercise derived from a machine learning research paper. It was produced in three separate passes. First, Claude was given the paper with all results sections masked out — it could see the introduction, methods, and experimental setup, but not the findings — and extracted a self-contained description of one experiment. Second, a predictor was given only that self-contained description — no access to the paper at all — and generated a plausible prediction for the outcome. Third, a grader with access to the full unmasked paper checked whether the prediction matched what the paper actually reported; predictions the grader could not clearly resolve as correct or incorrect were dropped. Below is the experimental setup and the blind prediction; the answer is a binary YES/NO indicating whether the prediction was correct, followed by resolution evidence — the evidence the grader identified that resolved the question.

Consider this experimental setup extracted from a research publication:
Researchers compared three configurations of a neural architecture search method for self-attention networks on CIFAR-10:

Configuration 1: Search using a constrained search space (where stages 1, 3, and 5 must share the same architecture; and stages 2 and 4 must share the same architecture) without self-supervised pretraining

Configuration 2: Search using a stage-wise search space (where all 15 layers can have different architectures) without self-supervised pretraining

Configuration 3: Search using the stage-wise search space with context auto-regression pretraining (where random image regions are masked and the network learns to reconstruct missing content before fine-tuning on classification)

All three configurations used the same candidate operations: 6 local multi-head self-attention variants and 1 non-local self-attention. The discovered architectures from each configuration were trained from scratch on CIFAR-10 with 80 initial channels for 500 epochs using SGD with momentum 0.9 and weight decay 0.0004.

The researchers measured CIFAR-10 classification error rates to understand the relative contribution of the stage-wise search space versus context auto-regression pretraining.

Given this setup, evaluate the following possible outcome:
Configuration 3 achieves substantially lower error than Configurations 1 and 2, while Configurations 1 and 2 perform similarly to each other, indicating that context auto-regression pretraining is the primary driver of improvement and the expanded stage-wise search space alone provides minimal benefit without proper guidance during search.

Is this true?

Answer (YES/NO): NO